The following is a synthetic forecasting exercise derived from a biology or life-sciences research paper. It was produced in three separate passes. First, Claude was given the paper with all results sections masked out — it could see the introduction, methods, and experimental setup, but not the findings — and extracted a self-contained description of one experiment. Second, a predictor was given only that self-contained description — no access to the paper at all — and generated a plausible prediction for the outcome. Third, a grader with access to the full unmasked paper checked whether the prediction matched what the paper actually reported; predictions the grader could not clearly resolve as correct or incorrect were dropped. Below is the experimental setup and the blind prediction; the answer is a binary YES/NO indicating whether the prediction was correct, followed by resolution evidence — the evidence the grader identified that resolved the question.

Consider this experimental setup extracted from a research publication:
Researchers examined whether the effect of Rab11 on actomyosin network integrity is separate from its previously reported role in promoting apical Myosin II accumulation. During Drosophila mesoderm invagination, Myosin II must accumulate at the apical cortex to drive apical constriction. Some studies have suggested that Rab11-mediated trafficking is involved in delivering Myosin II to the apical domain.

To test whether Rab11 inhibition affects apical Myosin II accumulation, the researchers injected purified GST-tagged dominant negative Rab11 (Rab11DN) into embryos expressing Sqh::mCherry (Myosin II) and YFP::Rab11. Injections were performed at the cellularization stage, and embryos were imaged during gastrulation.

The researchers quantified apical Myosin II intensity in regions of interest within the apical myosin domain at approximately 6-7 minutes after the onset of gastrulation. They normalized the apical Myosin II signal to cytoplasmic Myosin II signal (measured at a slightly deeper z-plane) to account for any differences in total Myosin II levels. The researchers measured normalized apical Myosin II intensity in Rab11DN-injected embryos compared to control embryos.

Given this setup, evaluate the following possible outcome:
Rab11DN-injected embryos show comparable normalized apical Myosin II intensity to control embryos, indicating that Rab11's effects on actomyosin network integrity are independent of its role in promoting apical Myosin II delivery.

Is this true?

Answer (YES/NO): NO